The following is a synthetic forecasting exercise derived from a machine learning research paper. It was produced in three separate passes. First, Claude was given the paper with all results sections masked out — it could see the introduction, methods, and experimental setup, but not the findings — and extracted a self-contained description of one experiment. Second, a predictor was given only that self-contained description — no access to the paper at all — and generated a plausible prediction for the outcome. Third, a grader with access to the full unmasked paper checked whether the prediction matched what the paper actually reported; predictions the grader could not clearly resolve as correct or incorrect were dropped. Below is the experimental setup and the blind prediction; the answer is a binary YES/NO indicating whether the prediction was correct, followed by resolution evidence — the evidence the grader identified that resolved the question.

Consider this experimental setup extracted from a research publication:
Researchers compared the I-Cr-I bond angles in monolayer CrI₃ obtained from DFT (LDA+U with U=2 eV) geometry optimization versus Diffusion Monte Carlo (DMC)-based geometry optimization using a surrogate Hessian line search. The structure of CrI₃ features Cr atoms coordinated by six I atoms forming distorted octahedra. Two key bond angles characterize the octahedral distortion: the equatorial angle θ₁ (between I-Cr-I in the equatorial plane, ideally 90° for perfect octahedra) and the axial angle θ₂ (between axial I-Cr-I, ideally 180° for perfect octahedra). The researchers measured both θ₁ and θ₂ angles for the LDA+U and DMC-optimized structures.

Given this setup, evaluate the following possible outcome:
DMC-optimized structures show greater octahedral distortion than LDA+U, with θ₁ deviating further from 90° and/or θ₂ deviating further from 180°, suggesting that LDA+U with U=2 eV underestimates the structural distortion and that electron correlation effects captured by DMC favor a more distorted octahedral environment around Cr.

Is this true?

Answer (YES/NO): NO